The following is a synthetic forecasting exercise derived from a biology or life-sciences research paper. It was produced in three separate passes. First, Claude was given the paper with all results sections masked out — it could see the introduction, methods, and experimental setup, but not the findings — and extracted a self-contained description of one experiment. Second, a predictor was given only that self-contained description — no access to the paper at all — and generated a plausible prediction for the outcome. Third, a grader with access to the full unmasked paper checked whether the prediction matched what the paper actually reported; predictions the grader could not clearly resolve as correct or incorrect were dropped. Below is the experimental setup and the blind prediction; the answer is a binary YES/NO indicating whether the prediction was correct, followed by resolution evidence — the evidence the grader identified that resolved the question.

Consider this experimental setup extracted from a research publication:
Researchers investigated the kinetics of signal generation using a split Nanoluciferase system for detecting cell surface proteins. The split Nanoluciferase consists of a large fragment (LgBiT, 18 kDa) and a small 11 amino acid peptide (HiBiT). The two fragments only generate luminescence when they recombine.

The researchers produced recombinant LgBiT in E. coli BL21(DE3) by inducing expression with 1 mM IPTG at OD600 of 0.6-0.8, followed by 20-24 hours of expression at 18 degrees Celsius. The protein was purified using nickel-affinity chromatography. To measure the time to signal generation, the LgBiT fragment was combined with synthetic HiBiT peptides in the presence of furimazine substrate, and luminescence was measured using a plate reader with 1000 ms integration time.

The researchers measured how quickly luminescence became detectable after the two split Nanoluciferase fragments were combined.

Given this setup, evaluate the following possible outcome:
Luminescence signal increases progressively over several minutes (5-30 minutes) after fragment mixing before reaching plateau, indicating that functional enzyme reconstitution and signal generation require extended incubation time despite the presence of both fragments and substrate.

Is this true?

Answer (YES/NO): NO